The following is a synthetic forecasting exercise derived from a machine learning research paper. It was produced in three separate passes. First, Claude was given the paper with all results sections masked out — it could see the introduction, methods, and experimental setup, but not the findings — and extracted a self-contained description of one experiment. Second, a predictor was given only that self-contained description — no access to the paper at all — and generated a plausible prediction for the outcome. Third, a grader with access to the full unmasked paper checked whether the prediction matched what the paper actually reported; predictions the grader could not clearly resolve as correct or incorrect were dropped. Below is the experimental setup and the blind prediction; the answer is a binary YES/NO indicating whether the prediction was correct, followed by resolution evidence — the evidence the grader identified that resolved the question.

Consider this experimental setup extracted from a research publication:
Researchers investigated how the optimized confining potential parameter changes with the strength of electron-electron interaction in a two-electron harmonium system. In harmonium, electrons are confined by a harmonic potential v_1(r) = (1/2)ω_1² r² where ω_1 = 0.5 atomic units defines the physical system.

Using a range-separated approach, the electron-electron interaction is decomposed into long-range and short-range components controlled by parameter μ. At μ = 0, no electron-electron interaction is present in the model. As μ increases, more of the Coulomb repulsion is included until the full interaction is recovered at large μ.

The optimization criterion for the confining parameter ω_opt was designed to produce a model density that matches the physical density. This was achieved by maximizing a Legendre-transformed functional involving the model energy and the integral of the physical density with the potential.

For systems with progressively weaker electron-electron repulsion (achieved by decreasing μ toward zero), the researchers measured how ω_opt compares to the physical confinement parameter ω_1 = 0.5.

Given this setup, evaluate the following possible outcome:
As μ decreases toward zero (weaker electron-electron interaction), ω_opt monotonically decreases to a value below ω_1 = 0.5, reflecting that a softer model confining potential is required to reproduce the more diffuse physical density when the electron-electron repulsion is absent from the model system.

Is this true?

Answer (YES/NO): YES